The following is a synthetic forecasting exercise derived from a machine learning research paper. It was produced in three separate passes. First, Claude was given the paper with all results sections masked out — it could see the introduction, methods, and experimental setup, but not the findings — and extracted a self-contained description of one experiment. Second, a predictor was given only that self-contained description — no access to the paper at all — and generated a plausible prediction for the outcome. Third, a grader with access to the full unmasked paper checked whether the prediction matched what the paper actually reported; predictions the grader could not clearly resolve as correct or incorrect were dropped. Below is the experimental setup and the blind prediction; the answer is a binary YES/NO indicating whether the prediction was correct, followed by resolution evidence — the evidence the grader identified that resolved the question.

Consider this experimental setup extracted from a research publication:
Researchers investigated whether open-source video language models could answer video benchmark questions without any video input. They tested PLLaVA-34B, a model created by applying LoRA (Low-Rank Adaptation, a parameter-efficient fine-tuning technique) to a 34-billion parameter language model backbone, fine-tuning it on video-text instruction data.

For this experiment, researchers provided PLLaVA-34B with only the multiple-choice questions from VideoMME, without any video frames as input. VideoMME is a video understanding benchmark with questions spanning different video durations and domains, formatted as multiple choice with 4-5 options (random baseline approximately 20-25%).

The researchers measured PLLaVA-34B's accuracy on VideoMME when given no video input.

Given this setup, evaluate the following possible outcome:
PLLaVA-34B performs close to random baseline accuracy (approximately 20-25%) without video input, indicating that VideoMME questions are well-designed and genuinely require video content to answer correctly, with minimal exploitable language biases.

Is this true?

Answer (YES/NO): NO